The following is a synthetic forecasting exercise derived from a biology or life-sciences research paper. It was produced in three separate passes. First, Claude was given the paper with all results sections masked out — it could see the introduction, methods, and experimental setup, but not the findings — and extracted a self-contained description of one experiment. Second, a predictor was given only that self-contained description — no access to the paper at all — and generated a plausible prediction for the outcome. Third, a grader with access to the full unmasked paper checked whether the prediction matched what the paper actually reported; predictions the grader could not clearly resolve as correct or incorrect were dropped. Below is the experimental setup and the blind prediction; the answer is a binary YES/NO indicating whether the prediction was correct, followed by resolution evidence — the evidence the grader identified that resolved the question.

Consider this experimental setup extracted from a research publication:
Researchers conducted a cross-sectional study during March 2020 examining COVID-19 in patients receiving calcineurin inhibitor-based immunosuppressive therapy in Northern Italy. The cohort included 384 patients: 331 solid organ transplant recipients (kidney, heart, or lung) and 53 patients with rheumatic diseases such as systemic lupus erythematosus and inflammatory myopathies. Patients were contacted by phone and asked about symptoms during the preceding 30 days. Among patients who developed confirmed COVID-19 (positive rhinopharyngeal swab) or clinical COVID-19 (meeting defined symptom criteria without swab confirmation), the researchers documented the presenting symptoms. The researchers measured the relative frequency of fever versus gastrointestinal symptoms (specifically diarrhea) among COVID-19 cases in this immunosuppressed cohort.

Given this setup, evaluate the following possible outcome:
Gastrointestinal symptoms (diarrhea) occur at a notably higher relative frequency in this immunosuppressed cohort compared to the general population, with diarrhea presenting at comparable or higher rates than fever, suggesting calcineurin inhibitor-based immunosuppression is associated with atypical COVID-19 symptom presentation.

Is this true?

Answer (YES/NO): NO